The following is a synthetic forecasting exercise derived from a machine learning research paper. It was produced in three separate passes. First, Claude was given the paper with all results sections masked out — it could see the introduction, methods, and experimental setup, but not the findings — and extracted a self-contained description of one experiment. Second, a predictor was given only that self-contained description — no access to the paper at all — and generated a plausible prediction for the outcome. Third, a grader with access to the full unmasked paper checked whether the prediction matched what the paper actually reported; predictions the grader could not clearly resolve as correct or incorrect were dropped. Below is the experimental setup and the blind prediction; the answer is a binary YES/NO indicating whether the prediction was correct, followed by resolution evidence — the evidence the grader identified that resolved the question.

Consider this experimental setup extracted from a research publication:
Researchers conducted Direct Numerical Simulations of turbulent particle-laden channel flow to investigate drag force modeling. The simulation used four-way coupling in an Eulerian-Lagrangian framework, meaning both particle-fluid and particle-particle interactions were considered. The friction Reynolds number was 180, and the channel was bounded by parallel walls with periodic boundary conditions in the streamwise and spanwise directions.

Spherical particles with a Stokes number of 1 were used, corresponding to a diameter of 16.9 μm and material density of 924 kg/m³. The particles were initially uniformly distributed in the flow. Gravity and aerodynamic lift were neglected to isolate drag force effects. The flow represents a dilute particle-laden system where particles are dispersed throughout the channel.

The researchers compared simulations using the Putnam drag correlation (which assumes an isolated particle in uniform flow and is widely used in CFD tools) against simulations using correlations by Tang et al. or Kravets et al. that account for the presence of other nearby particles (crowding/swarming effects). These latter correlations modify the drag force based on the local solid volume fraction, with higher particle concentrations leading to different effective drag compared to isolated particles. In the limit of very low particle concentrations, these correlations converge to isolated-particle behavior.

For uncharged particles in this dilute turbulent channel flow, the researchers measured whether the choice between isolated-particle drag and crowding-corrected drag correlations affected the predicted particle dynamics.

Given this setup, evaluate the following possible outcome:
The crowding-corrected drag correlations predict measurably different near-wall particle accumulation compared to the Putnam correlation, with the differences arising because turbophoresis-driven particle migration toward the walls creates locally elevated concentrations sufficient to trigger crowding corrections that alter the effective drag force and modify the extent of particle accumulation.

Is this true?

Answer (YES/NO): YES